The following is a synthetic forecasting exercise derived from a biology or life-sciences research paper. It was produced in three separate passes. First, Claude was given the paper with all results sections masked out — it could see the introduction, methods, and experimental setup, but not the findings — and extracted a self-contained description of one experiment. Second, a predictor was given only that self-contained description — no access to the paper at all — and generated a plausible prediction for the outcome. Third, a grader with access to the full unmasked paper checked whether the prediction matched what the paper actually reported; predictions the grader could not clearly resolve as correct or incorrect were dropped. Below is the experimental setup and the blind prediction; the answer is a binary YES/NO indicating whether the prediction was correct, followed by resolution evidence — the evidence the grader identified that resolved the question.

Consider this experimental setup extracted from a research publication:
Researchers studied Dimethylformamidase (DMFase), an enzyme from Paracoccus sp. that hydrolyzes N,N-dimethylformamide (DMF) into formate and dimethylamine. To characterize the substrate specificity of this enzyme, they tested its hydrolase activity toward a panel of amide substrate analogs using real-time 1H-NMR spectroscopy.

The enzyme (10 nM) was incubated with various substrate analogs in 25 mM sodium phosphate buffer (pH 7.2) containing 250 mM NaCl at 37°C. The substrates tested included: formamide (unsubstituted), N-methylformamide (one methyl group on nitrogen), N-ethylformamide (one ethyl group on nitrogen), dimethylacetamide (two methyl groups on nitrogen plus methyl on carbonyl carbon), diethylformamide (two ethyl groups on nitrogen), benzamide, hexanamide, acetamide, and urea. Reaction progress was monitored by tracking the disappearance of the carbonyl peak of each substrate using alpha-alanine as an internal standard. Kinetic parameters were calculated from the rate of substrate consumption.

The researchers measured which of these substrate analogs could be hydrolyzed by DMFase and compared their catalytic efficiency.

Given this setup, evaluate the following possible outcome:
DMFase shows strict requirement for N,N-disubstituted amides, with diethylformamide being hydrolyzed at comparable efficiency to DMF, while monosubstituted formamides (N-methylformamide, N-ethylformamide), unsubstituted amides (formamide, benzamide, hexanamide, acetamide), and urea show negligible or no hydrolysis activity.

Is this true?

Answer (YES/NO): NO